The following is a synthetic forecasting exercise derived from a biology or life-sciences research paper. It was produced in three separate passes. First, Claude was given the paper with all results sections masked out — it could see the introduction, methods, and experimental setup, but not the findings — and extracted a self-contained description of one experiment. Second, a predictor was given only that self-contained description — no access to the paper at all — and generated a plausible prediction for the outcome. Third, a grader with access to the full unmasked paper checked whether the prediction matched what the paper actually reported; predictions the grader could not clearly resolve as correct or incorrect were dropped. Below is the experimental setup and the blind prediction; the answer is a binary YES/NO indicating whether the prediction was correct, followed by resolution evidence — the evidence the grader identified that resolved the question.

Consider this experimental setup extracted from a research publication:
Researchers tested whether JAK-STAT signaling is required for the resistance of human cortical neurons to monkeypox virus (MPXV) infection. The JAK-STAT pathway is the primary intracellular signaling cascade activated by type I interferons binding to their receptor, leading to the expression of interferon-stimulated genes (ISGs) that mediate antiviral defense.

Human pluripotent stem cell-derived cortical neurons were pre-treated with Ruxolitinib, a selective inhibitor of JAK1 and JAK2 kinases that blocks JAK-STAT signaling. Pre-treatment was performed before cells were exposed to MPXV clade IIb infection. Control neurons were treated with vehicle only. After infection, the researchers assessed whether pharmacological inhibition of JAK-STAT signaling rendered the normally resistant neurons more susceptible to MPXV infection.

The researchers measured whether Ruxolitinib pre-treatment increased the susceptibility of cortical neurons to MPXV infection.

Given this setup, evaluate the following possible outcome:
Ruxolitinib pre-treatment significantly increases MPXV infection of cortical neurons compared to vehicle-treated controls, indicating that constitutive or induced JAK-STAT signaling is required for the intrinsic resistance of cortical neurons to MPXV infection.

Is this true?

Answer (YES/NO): NO